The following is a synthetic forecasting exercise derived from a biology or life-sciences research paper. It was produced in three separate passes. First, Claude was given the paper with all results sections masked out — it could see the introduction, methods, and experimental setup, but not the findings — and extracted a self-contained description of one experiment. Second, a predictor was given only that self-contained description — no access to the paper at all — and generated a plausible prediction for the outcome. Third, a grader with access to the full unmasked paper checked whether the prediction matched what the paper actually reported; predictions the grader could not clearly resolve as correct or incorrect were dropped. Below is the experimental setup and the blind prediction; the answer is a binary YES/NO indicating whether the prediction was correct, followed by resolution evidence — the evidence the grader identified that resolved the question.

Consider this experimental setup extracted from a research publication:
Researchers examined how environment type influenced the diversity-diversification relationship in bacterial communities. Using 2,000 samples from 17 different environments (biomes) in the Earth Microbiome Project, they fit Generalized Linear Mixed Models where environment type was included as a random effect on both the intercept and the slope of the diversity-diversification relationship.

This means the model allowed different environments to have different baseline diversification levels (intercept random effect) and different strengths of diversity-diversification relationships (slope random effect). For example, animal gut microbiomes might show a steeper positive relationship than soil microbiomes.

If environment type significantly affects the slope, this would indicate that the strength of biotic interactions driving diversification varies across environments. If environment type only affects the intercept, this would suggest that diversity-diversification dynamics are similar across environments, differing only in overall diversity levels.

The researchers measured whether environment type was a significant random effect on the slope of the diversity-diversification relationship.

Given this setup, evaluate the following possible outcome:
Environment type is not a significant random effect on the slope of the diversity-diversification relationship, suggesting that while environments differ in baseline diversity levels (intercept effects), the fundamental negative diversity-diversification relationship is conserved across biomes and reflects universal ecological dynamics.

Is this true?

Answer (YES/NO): NO